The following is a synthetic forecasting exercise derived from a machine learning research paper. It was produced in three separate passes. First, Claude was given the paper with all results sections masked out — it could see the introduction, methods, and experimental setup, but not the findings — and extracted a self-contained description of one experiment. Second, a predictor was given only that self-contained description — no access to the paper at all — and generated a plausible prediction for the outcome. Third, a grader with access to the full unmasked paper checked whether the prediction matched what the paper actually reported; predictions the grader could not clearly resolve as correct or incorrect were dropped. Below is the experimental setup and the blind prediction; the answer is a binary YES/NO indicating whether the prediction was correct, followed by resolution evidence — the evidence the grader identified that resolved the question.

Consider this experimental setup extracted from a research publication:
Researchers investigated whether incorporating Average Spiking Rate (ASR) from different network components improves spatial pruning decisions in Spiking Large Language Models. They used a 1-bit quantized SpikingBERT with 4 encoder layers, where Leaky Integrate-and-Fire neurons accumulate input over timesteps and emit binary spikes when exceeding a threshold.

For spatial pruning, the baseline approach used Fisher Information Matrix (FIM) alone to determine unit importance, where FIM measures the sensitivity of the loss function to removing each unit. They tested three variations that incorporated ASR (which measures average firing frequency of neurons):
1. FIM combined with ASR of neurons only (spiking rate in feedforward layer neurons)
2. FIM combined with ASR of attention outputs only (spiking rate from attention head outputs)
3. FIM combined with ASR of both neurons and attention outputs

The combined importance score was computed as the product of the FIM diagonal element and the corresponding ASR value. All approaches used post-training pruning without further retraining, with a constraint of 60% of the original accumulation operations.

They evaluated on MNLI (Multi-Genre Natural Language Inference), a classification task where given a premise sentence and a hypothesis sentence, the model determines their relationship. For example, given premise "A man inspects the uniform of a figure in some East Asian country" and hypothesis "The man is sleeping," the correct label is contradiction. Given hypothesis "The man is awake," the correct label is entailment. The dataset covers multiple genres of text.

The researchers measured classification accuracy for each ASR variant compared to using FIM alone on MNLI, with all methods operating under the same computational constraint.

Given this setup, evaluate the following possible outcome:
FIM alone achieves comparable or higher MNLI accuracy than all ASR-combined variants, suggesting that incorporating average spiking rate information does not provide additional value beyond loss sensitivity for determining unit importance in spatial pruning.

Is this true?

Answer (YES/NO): NO